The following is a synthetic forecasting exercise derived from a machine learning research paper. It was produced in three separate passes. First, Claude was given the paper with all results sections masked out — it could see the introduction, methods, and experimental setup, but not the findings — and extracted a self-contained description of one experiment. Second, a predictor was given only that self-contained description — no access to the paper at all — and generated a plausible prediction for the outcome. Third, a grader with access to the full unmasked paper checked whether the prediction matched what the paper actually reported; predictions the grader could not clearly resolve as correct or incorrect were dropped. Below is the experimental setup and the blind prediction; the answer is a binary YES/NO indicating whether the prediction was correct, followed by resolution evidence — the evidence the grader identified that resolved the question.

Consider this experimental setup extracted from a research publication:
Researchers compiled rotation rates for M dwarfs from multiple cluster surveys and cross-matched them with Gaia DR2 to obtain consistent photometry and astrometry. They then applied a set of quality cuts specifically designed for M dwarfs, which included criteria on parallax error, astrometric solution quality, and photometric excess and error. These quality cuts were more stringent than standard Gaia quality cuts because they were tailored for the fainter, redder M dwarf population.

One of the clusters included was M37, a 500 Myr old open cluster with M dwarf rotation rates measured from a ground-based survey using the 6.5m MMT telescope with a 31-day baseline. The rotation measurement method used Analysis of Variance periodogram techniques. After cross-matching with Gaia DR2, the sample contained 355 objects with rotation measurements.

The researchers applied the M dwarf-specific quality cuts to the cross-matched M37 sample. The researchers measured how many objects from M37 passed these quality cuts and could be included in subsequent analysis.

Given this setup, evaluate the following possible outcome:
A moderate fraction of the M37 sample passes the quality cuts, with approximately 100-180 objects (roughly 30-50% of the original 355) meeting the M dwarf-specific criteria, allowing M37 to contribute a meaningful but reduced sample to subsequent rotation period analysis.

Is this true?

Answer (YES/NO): NO